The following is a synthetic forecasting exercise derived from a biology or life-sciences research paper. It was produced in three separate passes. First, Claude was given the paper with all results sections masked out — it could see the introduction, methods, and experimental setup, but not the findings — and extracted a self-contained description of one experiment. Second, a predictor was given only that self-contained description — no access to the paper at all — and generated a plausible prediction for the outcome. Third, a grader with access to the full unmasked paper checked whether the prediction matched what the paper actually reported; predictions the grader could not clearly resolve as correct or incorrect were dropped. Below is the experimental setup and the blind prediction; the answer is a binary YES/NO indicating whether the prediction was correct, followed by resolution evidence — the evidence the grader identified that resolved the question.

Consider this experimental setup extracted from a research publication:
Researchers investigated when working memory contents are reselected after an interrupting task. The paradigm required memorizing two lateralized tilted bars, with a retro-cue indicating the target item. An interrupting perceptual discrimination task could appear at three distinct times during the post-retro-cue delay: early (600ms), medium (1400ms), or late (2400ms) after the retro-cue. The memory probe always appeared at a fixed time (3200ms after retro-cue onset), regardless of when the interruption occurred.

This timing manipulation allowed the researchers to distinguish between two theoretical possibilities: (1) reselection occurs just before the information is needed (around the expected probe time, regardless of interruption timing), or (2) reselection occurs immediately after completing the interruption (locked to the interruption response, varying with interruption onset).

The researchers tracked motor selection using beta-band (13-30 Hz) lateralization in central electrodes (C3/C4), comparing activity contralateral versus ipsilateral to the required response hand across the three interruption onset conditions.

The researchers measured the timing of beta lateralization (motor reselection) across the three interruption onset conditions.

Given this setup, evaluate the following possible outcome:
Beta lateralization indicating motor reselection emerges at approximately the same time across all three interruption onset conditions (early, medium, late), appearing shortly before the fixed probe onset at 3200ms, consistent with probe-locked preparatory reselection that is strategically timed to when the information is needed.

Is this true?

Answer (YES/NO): NO